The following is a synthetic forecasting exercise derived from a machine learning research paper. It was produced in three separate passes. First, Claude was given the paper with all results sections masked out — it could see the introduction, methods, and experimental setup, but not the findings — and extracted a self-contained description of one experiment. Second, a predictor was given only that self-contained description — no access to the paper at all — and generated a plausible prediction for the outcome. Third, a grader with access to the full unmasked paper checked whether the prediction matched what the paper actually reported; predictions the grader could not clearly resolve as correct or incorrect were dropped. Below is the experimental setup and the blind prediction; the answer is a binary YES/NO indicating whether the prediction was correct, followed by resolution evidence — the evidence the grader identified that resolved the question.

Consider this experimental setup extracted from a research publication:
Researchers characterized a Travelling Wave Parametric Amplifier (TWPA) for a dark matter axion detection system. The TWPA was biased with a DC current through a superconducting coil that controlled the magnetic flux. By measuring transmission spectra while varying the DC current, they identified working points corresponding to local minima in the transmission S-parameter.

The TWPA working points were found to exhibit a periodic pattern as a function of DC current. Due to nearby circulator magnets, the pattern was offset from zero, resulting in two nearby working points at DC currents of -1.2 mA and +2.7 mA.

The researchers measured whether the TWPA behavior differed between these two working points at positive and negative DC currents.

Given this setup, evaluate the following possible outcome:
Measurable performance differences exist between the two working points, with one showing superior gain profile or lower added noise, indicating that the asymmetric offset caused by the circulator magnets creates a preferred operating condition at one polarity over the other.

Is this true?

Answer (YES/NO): NO